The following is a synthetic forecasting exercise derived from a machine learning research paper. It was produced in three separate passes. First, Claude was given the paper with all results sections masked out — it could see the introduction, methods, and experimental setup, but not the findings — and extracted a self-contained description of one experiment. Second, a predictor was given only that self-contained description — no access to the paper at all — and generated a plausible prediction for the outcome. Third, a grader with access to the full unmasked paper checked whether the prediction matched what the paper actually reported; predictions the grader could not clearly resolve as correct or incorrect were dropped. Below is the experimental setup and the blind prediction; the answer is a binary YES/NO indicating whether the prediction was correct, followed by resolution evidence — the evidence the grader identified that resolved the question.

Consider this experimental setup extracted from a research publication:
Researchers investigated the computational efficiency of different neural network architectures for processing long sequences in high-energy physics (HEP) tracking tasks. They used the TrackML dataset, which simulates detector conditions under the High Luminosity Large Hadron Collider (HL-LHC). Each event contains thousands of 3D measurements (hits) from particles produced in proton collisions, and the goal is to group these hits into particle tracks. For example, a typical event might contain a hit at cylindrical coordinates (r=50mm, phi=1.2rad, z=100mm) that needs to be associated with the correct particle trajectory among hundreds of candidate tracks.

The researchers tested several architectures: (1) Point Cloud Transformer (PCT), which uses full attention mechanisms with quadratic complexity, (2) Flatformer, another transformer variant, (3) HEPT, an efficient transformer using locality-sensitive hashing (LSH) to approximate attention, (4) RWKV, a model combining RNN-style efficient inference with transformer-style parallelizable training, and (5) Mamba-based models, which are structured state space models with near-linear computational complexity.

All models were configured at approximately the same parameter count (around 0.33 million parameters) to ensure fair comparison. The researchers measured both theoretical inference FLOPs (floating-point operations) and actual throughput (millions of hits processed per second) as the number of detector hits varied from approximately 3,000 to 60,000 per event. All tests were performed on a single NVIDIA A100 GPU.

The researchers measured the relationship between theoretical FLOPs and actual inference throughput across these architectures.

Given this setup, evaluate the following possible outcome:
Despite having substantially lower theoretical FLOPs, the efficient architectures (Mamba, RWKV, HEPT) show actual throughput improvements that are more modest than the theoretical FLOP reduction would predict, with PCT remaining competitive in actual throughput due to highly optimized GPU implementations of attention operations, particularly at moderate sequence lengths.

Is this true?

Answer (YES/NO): NO